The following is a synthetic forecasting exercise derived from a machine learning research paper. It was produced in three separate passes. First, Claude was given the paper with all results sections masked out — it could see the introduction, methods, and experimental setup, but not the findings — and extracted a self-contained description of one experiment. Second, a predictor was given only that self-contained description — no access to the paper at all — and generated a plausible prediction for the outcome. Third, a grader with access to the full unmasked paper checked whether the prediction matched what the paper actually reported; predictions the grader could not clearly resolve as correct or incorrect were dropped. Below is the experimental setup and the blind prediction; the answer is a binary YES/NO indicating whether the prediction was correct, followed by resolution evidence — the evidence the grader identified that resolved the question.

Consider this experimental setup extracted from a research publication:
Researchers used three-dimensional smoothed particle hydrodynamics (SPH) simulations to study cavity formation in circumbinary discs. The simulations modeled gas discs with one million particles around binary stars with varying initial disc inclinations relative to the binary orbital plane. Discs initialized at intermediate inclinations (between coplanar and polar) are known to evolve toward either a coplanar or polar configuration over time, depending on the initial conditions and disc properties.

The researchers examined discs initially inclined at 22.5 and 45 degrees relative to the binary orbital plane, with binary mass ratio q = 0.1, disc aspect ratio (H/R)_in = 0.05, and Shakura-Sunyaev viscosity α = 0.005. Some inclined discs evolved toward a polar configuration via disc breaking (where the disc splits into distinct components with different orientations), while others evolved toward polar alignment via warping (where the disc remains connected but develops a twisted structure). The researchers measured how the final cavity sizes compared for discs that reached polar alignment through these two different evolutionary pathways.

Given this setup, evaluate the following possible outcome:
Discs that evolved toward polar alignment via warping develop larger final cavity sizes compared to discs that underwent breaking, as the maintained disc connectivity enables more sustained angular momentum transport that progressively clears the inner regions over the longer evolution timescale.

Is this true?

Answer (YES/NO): NO